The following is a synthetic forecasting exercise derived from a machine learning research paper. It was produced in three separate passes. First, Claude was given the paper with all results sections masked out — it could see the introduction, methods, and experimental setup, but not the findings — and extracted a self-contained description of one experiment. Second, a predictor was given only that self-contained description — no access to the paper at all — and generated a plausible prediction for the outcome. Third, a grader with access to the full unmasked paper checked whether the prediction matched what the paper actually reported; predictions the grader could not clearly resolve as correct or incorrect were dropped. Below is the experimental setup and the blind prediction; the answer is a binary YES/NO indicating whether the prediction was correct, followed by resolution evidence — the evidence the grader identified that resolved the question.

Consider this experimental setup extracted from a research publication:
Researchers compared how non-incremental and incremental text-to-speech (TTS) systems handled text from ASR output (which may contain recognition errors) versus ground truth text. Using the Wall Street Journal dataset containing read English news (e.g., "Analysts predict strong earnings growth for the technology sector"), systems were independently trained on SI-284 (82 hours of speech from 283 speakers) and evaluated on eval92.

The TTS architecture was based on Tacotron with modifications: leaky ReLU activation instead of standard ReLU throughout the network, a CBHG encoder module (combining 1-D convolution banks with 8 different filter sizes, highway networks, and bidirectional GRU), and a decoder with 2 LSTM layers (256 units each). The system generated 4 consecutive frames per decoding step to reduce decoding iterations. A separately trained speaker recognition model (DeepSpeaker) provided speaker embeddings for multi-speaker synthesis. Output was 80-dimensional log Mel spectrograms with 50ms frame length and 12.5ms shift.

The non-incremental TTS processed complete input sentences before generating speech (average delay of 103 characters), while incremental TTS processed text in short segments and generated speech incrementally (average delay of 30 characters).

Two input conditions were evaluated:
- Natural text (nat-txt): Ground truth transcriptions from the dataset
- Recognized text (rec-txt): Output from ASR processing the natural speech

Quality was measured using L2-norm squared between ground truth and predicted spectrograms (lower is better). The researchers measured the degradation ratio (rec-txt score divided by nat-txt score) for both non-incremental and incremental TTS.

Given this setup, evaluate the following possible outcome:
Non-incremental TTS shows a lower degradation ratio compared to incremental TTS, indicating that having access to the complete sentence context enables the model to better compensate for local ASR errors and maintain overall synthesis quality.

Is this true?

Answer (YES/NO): YES